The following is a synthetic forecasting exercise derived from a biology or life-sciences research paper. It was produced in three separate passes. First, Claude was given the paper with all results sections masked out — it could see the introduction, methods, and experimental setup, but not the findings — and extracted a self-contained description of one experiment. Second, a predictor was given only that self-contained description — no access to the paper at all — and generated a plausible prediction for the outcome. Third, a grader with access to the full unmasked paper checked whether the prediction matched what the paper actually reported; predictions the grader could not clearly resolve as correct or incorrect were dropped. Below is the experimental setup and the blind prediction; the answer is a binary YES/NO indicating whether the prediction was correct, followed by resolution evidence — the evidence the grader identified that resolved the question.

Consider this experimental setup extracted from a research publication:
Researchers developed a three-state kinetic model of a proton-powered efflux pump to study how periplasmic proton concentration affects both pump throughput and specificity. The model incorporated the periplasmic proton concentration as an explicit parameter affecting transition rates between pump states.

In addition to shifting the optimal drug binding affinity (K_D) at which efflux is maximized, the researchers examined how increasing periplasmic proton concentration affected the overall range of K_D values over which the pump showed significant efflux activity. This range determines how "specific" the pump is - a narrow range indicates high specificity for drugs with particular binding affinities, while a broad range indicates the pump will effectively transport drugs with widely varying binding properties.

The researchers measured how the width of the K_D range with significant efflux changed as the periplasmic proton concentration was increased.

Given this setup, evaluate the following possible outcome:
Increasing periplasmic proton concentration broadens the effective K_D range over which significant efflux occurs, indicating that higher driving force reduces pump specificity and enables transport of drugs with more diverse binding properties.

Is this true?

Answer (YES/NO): YES